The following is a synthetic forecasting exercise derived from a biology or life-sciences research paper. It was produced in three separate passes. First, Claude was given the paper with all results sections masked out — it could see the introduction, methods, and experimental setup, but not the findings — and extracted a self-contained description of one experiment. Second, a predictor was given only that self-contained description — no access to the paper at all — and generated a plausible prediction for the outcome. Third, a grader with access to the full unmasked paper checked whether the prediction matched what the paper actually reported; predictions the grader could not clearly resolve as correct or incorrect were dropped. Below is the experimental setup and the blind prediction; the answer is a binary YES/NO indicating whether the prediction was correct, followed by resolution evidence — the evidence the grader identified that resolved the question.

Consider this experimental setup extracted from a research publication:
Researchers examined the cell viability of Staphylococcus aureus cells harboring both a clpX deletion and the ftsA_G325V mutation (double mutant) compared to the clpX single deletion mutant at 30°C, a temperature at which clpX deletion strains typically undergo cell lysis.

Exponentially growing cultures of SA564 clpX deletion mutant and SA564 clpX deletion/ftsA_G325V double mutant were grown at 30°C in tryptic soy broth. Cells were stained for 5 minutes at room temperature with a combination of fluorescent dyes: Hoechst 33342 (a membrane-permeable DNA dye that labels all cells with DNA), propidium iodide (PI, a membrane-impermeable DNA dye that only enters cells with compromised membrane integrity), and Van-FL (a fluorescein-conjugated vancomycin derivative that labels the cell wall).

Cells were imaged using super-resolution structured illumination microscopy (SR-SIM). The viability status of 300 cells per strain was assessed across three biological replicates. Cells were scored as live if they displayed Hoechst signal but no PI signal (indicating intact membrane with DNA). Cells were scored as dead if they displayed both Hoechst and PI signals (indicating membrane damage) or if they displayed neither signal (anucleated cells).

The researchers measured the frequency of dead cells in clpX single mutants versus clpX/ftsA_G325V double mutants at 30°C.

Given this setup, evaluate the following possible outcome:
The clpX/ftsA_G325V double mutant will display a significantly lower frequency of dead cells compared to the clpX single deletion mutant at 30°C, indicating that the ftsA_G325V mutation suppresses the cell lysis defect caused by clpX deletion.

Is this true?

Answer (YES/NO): YES